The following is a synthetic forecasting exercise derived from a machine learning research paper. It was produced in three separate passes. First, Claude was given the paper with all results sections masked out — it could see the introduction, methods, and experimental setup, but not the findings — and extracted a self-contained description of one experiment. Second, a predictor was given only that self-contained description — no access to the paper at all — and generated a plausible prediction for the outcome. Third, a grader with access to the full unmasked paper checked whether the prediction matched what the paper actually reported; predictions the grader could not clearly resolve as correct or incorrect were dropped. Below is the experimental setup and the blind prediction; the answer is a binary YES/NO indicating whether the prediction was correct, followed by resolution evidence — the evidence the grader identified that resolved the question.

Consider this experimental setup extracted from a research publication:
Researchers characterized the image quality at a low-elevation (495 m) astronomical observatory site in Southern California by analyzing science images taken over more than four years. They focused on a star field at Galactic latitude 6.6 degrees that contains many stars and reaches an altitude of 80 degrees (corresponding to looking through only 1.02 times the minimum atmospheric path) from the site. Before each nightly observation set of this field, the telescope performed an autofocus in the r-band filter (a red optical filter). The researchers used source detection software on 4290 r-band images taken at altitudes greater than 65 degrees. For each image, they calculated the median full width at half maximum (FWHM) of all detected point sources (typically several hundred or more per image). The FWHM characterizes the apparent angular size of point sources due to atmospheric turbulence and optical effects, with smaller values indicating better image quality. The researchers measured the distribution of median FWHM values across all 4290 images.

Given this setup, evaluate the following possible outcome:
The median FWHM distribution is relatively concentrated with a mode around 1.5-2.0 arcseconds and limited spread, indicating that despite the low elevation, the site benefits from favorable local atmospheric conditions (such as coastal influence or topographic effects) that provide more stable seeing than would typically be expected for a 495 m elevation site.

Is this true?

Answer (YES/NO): NO